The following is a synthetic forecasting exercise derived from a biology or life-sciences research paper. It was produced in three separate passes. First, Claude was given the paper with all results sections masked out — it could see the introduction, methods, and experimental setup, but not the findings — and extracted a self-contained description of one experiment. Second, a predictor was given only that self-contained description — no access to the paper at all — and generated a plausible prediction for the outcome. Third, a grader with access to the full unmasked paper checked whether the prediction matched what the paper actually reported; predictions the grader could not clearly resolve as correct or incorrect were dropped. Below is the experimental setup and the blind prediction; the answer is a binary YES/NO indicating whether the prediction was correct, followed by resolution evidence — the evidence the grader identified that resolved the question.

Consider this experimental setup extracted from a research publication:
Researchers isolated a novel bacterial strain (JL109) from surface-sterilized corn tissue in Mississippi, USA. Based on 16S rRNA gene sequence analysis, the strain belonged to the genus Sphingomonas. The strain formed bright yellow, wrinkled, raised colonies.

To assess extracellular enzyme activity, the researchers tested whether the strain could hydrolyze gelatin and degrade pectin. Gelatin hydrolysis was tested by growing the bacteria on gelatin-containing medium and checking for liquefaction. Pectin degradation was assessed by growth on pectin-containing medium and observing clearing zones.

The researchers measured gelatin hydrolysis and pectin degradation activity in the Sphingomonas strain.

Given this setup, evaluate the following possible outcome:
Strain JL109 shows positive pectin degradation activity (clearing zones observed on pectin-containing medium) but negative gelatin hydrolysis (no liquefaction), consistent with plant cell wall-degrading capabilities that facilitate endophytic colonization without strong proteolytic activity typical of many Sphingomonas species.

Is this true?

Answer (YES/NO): NO